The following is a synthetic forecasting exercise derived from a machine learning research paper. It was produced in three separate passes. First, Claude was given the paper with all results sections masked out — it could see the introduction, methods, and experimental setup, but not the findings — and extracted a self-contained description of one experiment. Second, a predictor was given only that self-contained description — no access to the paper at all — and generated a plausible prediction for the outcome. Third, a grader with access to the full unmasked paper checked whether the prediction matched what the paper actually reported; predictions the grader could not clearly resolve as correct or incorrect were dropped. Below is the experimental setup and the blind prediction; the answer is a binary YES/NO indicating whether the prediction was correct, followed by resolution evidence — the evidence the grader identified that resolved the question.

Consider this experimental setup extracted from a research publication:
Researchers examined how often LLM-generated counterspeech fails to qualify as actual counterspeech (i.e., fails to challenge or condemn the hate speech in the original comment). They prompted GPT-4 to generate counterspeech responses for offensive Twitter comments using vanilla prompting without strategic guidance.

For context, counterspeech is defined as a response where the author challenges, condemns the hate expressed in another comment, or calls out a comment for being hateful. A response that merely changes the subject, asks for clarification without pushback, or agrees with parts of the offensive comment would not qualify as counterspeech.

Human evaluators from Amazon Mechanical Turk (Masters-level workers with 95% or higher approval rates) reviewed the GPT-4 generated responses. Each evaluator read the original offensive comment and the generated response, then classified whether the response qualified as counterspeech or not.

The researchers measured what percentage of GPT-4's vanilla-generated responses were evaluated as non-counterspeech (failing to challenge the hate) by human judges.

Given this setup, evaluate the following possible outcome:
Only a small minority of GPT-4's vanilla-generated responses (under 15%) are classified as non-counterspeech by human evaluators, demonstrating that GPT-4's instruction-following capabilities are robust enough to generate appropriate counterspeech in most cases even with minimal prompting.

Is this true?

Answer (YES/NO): YES